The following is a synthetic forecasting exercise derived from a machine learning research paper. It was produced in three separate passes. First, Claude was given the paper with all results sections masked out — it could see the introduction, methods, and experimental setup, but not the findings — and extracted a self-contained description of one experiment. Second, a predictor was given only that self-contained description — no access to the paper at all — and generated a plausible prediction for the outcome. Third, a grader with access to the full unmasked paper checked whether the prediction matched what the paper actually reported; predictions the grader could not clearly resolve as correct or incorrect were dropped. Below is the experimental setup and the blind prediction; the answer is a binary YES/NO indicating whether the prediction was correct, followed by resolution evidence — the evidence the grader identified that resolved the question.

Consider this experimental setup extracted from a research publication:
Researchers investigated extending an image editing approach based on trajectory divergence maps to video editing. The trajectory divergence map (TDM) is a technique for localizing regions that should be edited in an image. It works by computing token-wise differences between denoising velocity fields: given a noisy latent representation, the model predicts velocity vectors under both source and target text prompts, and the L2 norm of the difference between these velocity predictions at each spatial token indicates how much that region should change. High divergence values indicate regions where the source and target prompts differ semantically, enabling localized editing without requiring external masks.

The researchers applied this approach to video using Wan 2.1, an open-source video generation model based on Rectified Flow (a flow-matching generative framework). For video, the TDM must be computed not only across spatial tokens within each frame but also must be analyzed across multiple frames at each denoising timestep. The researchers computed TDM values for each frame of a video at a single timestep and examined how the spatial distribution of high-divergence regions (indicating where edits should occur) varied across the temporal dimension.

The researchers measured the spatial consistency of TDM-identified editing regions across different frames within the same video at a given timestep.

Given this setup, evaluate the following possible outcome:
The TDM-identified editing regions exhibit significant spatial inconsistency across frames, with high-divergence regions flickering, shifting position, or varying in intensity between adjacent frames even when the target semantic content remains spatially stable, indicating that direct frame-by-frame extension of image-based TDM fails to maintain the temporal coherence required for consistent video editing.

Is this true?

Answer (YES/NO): YES